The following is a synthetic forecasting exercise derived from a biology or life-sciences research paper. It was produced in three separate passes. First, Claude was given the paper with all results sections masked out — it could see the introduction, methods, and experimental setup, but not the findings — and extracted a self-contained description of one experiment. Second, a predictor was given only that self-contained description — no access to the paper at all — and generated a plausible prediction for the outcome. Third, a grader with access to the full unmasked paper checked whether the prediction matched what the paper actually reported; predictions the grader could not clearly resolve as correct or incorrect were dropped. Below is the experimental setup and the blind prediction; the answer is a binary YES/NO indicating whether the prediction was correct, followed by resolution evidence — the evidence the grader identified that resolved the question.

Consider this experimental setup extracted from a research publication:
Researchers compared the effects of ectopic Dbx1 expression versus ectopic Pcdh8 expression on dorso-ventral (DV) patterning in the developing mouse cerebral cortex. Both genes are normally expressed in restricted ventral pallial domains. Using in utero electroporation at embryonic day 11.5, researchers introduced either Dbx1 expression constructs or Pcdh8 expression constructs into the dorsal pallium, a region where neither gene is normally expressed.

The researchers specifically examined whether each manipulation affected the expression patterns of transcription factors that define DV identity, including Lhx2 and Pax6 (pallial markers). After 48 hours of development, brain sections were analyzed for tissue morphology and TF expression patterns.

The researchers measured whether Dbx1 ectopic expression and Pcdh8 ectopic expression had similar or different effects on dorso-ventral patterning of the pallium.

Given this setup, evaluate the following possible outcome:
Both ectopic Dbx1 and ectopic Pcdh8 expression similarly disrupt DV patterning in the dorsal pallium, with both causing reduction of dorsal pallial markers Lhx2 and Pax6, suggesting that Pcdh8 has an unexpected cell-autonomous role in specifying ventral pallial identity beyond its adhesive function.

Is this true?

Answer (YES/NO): NO